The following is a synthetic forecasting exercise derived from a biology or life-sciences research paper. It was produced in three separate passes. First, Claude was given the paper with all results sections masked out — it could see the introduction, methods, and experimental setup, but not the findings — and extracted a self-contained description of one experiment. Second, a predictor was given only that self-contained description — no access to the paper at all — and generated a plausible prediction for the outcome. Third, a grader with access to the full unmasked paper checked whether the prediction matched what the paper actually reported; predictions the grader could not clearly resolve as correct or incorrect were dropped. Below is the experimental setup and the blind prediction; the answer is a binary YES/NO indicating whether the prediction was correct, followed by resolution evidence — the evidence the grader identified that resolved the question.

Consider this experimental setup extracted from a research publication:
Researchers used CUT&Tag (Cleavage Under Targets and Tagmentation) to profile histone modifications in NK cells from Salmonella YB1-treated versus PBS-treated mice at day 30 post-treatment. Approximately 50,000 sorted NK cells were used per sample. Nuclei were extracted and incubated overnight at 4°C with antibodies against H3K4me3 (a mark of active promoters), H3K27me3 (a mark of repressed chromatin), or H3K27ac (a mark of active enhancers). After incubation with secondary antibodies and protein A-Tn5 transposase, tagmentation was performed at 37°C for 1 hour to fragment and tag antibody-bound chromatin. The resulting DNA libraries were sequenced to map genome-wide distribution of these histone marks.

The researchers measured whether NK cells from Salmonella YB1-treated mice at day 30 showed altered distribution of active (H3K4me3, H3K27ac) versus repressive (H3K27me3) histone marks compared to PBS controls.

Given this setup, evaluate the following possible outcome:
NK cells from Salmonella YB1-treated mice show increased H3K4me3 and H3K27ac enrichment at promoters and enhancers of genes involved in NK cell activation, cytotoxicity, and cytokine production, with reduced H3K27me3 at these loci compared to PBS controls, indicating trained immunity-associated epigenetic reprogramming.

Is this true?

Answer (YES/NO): YES